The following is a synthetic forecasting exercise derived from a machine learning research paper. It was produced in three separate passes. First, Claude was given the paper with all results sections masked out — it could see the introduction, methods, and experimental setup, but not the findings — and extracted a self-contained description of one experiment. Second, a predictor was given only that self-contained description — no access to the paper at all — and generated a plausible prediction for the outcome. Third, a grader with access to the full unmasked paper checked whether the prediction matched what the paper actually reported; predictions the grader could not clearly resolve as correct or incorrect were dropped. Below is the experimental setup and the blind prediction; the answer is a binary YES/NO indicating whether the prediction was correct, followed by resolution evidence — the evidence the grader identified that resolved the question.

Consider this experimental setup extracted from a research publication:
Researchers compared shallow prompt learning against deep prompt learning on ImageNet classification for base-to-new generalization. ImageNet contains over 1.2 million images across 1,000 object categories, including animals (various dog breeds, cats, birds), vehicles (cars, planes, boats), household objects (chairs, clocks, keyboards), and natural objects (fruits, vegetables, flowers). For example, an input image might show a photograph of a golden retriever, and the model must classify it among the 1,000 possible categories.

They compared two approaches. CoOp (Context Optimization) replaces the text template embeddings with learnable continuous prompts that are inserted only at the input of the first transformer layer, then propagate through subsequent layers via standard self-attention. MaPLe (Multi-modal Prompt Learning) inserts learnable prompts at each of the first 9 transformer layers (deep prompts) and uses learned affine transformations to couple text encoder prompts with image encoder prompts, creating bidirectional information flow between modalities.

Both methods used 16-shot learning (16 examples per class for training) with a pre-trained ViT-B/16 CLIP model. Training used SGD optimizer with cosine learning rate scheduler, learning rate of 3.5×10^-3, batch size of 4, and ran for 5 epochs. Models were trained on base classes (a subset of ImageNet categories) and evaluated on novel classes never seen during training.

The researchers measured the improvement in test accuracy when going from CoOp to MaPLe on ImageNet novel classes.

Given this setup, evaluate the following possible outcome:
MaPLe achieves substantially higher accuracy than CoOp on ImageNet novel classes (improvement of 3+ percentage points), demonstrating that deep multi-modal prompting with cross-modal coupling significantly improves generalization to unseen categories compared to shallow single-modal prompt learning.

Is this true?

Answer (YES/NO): YES